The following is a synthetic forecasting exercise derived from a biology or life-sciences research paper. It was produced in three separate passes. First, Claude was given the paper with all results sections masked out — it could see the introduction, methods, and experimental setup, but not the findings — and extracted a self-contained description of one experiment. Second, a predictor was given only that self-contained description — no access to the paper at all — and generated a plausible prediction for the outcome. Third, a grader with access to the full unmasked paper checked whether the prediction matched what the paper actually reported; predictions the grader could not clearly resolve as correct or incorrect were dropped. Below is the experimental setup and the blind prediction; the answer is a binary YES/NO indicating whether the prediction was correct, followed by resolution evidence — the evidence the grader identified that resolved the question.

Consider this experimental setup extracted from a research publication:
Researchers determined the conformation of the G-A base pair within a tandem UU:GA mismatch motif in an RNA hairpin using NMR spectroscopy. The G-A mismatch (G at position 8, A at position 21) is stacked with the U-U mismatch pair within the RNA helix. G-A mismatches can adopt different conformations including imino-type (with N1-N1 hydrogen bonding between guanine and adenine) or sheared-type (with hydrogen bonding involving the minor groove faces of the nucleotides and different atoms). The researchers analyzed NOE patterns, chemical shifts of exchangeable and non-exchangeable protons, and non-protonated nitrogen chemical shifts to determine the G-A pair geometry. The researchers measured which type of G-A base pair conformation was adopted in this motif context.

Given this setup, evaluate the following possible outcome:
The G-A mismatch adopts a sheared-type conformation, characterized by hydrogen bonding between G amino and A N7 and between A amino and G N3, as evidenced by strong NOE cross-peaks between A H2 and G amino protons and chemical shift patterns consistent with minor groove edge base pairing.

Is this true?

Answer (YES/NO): YES